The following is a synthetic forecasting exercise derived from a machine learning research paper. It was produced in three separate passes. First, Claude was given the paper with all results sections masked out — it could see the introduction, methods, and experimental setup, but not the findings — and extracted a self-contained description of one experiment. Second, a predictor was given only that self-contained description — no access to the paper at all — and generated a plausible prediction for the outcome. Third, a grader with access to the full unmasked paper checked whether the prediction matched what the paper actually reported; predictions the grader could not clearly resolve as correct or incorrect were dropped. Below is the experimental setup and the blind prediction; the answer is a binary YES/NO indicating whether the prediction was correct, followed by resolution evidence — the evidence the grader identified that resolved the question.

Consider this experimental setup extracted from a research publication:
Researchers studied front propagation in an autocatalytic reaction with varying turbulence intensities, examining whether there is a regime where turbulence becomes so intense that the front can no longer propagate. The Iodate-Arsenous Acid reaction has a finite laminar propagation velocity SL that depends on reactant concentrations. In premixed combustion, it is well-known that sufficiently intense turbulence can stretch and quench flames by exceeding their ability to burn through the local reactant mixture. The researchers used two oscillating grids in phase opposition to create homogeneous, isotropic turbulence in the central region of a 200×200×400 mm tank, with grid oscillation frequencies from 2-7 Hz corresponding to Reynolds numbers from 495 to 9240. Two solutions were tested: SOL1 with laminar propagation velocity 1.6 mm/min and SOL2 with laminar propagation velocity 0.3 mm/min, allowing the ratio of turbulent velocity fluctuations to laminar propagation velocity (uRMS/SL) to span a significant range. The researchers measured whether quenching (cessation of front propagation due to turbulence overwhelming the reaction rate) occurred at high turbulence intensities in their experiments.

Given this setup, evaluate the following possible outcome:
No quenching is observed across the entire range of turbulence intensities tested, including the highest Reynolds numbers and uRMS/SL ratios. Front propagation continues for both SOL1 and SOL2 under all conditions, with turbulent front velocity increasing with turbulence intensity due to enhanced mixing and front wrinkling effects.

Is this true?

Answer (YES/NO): YES